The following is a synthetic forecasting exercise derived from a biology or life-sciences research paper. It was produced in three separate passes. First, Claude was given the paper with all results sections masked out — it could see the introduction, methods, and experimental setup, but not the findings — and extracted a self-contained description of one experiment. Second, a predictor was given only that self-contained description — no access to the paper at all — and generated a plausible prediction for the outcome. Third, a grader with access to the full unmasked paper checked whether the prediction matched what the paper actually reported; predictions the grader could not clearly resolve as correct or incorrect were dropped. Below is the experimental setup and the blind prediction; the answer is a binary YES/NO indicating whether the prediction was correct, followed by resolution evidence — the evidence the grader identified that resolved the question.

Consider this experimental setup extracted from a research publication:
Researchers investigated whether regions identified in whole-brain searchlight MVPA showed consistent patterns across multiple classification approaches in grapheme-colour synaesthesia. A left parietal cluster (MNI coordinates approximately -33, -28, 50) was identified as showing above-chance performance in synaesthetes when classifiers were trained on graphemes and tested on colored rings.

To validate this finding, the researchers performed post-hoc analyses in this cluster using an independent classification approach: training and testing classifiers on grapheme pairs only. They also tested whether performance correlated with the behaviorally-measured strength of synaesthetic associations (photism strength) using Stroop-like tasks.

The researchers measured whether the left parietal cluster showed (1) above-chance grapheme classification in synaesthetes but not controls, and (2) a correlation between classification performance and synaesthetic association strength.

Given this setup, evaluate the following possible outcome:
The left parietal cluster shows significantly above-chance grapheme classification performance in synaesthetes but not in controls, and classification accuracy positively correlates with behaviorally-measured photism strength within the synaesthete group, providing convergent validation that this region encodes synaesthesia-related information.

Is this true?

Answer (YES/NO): NO